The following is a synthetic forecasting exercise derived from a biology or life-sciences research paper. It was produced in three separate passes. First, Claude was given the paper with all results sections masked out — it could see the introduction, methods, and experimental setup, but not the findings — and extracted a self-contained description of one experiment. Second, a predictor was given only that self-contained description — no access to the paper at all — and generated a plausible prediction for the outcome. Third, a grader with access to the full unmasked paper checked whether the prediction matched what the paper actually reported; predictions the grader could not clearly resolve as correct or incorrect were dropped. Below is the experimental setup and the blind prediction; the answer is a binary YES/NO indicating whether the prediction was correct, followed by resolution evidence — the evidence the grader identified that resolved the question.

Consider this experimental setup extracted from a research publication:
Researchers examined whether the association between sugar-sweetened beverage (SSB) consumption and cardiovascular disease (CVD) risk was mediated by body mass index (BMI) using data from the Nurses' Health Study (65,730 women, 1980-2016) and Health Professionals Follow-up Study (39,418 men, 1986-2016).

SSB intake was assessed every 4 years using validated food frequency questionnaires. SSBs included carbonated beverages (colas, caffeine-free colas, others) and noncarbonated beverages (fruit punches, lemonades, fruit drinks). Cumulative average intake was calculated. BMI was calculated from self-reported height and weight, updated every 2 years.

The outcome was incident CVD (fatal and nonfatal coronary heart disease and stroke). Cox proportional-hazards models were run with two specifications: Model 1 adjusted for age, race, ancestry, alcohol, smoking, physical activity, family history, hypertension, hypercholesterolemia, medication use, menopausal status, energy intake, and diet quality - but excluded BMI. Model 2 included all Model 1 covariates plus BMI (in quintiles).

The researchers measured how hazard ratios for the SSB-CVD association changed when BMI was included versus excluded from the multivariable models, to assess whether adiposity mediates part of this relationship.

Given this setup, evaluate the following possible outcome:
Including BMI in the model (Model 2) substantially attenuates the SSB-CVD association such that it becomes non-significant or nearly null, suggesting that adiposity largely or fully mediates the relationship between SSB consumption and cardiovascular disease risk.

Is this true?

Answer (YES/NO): NO